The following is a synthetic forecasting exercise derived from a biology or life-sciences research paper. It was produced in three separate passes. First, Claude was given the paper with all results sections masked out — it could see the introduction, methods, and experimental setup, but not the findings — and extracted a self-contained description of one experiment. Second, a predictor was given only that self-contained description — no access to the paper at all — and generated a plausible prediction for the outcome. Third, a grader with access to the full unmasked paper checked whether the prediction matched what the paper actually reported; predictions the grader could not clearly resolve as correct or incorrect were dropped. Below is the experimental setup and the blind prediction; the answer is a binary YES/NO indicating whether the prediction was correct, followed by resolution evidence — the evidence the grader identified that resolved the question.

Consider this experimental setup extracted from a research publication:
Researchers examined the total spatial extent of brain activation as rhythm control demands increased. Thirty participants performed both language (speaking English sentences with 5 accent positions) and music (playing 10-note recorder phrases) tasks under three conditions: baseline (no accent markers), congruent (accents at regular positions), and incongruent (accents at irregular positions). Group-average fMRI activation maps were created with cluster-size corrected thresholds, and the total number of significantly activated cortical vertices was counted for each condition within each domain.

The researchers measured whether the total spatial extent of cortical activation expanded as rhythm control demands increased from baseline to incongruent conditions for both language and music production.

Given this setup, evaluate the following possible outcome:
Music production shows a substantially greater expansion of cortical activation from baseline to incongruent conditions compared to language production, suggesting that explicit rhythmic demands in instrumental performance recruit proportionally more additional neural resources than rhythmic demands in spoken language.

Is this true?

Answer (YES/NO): NO